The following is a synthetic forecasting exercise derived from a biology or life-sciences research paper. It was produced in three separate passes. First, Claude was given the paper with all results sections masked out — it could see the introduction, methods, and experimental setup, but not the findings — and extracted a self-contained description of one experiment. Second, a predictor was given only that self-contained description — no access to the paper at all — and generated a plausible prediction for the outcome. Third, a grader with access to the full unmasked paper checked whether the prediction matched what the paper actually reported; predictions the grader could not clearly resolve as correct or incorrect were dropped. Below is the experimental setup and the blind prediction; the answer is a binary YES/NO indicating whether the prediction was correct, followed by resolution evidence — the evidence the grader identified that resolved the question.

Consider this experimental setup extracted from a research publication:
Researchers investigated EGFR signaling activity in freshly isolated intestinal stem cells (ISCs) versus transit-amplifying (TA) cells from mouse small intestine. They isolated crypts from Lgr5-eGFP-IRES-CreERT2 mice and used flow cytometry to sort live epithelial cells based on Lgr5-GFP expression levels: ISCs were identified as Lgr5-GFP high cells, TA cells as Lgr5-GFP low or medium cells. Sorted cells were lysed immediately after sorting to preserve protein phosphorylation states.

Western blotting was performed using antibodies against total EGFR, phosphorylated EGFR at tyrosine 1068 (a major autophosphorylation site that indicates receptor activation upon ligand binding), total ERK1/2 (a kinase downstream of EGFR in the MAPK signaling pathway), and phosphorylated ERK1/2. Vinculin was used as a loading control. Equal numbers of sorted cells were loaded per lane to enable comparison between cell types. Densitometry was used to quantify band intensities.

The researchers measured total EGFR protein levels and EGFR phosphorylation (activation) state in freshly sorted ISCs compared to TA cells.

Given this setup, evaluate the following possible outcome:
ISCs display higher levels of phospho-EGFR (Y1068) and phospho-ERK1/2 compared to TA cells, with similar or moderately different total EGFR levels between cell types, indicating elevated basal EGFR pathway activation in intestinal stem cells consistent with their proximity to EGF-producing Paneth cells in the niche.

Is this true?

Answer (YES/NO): YES